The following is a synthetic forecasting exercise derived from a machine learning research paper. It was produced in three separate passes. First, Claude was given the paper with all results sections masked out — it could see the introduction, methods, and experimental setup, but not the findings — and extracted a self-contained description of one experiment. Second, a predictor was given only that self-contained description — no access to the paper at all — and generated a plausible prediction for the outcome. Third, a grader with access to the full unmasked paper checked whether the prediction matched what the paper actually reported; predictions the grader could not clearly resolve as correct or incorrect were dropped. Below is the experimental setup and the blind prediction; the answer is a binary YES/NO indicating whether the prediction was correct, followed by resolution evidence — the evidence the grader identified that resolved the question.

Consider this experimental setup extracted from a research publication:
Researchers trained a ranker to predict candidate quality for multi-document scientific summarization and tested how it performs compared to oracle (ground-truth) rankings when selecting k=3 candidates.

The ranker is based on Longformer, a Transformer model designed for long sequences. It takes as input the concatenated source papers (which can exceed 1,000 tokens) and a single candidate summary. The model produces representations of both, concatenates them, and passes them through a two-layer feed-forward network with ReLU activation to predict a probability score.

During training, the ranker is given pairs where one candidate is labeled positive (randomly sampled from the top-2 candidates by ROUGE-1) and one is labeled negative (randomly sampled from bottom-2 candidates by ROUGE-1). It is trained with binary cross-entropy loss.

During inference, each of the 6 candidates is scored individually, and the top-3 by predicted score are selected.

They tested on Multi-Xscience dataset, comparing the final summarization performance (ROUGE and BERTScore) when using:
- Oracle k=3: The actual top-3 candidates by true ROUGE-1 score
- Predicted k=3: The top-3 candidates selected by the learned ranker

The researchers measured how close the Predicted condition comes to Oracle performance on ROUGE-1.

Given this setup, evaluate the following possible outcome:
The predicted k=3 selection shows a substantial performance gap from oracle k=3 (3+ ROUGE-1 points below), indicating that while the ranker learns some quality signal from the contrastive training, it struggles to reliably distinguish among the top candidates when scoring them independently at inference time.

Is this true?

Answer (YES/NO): NO